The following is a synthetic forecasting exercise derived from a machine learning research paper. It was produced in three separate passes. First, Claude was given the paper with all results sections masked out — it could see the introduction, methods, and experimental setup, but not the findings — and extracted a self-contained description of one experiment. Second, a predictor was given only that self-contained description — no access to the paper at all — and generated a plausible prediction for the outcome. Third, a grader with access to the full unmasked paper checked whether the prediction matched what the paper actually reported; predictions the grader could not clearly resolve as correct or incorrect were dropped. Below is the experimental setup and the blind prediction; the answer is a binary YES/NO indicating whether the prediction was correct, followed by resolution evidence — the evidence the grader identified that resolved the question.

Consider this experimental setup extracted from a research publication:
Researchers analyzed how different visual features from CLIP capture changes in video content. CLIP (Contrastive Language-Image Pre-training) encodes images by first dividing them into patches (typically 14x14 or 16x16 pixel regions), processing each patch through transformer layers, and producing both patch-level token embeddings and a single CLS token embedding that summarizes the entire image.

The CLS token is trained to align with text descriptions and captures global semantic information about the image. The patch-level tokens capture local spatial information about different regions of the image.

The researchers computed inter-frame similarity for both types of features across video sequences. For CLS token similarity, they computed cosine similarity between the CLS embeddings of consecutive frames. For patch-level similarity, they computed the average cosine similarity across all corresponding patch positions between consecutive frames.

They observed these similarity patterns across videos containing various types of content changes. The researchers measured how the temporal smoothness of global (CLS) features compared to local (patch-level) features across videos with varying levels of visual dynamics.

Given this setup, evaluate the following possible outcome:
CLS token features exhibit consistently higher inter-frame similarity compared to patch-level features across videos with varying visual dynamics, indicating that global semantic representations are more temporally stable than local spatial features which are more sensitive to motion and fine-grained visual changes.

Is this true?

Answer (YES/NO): YES